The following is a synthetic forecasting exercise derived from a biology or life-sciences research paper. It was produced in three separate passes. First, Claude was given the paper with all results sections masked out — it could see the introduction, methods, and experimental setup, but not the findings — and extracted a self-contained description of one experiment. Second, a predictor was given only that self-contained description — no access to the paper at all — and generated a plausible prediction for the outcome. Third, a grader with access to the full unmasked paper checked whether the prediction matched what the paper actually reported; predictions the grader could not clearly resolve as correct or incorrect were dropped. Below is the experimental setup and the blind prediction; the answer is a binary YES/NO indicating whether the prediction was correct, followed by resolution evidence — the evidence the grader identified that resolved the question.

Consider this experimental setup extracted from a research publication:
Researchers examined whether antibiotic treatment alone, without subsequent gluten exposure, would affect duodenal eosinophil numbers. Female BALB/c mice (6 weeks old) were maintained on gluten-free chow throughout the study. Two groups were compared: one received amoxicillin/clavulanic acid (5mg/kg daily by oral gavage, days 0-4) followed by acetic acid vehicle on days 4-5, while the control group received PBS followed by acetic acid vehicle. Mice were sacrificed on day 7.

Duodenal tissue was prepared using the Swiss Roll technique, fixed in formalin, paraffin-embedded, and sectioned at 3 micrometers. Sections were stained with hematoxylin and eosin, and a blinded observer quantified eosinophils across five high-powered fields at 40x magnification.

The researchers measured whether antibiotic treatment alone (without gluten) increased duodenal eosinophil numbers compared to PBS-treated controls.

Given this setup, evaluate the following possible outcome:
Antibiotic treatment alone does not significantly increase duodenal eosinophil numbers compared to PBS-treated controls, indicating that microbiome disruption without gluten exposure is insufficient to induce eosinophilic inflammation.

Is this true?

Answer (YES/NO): YES